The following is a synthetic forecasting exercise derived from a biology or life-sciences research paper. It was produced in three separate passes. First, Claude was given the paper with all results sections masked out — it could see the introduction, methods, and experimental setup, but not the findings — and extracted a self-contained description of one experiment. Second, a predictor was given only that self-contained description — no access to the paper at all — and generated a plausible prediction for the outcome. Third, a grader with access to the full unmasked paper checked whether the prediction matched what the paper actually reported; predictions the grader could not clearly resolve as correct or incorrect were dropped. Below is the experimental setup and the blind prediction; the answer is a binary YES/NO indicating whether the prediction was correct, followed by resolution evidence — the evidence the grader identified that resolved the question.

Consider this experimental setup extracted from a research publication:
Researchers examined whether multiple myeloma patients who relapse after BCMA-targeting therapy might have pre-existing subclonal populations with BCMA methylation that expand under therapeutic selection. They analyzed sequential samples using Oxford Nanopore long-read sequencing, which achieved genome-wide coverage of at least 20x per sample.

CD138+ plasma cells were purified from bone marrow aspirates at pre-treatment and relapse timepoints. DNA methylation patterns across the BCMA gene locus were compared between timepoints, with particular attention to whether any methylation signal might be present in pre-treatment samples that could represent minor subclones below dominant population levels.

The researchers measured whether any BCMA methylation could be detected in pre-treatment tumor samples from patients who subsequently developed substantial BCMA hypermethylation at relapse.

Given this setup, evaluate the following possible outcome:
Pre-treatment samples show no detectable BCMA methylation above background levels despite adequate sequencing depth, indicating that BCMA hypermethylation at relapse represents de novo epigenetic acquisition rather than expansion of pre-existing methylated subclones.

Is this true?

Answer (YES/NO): NO